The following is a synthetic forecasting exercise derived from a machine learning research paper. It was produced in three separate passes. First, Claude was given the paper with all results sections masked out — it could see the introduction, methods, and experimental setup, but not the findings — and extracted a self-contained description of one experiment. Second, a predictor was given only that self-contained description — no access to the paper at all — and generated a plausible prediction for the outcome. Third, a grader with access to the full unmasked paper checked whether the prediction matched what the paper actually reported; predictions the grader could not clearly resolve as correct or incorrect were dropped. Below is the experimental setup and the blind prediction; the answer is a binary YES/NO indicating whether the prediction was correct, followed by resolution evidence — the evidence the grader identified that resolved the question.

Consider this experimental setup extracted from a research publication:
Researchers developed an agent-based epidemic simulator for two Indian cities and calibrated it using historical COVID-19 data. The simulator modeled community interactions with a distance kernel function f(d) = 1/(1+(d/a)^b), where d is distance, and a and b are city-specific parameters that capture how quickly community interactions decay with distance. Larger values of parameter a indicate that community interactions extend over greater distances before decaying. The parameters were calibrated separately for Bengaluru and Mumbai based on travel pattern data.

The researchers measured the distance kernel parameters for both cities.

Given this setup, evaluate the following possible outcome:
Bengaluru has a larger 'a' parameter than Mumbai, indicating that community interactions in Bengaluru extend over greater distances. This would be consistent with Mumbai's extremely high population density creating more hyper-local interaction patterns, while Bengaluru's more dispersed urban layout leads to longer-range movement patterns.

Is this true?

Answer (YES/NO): YES